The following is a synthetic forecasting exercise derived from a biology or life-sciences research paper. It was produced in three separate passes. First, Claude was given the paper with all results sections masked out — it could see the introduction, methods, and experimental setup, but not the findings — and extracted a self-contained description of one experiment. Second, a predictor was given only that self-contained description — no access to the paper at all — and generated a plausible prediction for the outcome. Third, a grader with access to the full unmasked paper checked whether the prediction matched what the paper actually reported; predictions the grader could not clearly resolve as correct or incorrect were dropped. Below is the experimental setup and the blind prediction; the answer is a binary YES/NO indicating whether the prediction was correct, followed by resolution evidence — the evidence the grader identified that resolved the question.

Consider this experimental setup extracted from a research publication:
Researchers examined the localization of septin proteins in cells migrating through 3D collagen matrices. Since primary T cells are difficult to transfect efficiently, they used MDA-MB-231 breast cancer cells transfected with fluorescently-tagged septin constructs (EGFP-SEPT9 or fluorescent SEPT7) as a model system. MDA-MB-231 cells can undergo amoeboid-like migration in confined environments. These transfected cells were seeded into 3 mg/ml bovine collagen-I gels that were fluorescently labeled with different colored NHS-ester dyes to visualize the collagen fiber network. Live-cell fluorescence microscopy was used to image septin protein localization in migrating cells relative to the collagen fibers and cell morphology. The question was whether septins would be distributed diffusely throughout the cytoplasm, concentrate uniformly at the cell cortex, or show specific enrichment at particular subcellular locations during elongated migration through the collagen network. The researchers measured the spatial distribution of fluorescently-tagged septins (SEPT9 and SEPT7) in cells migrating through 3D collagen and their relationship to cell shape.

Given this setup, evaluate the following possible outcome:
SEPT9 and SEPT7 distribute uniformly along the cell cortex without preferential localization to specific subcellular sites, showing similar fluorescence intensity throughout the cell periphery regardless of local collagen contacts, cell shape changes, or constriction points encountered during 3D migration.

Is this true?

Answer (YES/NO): NO